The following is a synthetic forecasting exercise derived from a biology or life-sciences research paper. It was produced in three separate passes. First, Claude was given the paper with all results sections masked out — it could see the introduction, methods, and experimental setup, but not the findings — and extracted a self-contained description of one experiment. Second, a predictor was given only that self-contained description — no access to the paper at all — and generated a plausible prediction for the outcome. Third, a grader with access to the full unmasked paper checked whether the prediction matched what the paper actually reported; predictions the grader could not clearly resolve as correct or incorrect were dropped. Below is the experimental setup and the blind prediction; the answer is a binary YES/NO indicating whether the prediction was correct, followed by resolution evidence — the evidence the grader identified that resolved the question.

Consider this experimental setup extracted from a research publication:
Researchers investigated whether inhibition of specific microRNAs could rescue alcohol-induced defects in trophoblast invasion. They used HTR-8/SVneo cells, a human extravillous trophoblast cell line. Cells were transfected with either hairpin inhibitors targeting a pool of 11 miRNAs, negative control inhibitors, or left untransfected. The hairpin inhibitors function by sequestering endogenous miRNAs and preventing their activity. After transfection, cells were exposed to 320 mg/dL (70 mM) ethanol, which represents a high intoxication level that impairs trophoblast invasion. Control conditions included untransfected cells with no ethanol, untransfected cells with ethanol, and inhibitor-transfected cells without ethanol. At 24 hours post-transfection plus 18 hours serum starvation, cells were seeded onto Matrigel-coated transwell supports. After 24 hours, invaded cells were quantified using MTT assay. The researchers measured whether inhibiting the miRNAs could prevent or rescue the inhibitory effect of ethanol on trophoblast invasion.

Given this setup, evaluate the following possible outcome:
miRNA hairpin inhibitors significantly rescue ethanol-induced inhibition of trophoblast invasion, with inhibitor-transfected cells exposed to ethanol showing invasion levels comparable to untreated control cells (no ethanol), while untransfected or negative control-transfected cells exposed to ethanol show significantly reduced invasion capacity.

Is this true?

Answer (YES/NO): NO